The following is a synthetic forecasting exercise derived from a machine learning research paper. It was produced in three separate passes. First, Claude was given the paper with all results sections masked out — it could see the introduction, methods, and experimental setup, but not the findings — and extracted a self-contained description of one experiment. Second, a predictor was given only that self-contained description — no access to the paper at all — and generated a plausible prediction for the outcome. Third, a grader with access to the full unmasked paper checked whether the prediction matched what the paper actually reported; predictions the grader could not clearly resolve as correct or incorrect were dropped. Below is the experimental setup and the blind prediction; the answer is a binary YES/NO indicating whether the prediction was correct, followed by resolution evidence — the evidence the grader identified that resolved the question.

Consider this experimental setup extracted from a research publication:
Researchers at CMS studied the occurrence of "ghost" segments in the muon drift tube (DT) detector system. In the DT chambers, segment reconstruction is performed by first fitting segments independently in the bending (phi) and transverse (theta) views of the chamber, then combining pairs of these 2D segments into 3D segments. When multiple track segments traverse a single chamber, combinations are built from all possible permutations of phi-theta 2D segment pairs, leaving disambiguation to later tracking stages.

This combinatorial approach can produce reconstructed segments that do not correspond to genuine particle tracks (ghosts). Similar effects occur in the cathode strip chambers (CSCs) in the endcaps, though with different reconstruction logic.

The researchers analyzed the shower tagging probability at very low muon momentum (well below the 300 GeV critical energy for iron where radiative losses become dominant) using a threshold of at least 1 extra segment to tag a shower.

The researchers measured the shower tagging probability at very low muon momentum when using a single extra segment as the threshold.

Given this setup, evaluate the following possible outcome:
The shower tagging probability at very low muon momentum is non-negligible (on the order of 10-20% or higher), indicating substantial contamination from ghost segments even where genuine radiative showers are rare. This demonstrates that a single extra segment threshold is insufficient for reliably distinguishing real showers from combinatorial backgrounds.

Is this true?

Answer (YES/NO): YES